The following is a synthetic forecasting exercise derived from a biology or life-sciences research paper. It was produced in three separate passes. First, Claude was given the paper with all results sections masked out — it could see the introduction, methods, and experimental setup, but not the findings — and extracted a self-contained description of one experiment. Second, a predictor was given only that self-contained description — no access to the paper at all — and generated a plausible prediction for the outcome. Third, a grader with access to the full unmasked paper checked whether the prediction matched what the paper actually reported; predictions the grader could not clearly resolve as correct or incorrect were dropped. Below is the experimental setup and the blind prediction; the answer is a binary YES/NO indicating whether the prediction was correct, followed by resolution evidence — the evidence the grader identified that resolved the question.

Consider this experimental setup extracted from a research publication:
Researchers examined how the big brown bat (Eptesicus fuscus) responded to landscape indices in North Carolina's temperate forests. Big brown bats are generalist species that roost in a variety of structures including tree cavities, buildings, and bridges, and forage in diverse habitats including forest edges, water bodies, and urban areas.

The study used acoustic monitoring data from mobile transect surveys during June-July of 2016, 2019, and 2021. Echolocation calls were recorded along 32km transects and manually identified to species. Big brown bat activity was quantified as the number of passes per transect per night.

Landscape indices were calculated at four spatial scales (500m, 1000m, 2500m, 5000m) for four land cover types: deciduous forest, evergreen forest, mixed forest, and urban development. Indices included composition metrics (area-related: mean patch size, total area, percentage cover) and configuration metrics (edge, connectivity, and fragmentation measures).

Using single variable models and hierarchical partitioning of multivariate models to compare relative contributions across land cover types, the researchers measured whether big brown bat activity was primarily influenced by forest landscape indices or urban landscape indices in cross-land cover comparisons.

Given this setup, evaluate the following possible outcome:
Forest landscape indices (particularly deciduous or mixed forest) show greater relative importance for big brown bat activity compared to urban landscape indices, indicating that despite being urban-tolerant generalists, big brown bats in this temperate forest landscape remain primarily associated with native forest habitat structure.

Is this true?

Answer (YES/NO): NO